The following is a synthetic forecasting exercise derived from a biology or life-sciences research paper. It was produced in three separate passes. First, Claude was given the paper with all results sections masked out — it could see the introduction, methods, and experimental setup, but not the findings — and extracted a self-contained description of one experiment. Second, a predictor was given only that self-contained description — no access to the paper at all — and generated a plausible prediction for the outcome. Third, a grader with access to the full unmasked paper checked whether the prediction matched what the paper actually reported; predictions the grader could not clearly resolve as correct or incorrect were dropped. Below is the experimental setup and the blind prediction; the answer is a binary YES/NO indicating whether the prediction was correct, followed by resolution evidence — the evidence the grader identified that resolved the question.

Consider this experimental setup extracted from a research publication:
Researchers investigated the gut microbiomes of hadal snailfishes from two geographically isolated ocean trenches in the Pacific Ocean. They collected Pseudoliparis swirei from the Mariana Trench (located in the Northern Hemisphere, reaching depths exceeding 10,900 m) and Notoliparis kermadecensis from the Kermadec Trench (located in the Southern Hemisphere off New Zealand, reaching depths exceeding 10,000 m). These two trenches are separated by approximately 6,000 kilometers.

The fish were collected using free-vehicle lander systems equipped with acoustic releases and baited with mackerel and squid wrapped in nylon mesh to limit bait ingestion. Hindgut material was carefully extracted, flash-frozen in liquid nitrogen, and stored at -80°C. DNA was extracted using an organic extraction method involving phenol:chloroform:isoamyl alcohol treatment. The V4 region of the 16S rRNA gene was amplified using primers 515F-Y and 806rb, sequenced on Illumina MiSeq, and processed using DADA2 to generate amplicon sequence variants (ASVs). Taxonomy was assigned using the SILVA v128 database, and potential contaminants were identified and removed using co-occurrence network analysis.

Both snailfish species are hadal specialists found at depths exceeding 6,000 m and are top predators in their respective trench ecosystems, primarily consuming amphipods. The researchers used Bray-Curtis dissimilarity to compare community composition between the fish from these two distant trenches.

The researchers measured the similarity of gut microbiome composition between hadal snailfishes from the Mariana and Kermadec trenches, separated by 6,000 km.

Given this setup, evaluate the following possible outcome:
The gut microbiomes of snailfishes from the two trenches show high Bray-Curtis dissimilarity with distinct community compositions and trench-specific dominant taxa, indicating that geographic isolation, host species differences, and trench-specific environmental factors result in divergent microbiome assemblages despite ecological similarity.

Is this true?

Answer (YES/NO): NO